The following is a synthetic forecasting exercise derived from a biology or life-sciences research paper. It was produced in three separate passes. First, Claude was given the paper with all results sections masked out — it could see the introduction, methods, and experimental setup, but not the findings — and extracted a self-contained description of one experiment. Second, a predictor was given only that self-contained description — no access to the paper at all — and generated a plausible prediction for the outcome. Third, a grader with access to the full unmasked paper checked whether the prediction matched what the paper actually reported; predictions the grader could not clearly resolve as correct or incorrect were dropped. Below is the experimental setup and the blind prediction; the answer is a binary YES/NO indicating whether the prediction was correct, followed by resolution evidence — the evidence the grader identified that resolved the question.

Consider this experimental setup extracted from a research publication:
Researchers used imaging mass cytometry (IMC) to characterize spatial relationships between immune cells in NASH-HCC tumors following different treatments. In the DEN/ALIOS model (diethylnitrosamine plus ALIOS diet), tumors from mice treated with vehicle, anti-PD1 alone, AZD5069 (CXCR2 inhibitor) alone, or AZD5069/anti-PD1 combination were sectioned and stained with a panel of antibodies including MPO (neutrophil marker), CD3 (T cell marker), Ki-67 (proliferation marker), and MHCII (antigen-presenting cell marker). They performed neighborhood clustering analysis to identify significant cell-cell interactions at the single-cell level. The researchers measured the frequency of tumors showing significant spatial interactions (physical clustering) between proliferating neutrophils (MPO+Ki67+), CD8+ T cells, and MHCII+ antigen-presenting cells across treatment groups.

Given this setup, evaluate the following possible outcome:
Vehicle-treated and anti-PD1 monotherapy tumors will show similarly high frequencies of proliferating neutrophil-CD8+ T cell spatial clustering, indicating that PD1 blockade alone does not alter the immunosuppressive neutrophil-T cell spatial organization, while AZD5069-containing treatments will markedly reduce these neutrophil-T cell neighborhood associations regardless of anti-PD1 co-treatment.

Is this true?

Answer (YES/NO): NO